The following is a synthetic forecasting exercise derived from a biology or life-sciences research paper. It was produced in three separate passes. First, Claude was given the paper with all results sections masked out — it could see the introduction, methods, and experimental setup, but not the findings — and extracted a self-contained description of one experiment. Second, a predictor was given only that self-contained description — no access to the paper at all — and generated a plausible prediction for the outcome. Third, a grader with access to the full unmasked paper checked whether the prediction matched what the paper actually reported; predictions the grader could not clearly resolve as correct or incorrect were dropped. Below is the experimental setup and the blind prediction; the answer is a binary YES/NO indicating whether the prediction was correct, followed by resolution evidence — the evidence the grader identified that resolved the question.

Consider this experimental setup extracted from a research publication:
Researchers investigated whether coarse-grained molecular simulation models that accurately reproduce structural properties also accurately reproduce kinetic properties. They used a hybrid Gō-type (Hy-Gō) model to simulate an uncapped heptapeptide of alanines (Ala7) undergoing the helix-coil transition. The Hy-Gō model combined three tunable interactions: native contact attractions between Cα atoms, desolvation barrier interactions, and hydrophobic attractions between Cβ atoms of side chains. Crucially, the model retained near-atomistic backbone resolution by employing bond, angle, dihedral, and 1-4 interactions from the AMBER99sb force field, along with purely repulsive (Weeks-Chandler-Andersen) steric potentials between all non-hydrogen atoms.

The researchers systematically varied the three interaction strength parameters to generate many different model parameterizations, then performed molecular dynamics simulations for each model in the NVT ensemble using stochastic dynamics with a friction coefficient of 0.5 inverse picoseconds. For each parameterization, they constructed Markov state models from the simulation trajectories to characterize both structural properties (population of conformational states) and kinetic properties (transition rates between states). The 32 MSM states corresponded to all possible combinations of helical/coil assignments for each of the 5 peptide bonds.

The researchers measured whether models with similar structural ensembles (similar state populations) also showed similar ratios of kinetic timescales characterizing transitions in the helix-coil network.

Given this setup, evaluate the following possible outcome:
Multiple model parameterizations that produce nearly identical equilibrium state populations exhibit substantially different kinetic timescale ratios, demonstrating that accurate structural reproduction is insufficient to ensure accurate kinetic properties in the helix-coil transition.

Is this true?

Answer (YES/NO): NO